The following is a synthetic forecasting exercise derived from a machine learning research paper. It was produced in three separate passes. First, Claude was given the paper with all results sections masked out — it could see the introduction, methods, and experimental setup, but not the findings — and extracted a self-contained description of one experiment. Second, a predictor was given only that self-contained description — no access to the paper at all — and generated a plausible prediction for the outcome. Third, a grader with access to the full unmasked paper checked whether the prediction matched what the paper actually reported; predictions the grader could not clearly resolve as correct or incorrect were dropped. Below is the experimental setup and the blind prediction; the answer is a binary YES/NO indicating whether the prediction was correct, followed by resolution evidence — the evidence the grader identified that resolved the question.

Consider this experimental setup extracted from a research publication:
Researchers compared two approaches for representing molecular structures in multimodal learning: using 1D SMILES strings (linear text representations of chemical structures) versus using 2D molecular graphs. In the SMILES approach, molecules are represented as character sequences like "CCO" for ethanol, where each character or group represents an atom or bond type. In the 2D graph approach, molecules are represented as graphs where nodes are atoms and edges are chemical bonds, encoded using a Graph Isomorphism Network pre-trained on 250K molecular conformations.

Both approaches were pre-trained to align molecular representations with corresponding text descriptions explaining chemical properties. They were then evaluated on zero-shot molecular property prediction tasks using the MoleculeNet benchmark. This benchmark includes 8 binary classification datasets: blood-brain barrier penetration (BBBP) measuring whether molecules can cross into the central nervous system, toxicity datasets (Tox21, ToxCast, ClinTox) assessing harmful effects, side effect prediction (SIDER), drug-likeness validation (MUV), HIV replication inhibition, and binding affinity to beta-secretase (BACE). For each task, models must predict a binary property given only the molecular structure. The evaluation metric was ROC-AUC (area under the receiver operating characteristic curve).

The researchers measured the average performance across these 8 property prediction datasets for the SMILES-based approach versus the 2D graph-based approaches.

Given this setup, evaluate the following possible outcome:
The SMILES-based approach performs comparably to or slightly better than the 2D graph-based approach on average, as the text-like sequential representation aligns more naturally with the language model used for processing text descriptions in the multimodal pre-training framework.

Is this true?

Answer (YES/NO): NO